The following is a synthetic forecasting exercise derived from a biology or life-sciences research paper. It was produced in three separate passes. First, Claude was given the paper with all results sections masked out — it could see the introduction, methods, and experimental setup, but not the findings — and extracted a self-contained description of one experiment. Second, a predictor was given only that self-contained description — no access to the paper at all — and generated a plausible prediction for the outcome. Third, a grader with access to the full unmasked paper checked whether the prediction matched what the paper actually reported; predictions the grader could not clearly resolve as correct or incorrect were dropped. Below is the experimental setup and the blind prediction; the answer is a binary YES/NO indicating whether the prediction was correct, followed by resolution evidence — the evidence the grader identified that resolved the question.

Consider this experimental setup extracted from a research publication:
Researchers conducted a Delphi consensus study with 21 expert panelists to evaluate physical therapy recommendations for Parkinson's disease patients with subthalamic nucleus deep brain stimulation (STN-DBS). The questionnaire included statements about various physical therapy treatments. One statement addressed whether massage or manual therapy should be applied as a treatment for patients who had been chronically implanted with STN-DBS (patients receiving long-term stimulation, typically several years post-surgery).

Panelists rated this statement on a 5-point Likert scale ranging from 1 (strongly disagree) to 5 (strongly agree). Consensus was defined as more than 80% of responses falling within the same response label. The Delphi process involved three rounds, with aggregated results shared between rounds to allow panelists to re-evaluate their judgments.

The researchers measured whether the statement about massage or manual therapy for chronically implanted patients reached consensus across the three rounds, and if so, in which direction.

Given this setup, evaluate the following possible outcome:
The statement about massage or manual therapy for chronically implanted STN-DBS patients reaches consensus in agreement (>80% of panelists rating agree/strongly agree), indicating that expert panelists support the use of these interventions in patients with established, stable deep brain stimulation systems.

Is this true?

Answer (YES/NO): NO